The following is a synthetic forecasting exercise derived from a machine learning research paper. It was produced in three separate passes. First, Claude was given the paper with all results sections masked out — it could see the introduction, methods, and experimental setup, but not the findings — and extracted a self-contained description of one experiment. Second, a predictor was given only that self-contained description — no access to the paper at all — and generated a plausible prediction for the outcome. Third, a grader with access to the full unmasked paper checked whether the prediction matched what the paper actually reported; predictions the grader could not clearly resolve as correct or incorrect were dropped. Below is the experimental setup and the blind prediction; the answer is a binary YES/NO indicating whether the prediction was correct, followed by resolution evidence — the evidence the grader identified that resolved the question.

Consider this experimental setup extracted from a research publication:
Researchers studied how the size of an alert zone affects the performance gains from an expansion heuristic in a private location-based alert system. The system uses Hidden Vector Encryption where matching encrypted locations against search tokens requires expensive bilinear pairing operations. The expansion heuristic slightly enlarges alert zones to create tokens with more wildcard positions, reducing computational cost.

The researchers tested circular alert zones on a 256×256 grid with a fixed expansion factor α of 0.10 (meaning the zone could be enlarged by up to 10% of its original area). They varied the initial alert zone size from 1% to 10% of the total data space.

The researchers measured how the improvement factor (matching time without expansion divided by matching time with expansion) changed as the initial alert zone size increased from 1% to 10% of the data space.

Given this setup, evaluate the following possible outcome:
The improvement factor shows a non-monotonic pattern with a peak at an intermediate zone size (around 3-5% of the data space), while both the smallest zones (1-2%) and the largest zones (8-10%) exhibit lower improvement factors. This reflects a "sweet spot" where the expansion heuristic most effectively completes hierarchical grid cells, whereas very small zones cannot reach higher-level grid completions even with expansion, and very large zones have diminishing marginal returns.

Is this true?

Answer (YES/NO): NO